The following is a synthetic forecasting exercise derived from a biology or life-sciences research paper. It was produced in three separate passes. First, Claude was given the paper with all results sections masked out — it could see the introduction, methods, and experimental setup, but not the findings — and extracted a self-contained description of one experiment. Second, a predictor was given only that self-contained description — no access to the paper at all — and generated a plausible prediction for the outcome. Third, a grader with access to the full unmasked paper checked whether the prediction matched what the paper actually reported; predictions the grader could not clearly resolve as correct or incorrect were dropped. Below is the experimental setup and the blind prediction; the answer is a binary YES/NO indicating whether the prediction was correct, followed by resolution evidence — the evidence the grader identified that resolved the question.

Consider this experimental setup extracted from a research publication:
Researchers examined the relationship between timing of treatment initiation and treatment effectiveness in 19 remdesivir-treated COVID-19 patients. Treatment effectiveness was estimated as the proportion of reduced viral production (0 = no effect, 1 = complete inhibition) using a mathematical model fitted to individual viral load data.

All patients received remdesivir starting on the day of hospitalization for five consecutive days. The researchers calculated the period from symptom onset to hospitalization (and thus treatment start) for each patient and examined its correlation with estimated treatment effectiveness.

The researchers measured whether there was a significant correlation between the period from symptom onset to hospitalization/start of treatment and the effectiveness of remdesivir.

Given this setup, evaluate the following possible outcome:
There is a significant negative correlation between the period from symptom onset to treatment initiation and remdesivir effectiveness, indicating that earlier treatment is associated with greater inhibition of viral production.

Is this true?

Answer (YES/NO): NO